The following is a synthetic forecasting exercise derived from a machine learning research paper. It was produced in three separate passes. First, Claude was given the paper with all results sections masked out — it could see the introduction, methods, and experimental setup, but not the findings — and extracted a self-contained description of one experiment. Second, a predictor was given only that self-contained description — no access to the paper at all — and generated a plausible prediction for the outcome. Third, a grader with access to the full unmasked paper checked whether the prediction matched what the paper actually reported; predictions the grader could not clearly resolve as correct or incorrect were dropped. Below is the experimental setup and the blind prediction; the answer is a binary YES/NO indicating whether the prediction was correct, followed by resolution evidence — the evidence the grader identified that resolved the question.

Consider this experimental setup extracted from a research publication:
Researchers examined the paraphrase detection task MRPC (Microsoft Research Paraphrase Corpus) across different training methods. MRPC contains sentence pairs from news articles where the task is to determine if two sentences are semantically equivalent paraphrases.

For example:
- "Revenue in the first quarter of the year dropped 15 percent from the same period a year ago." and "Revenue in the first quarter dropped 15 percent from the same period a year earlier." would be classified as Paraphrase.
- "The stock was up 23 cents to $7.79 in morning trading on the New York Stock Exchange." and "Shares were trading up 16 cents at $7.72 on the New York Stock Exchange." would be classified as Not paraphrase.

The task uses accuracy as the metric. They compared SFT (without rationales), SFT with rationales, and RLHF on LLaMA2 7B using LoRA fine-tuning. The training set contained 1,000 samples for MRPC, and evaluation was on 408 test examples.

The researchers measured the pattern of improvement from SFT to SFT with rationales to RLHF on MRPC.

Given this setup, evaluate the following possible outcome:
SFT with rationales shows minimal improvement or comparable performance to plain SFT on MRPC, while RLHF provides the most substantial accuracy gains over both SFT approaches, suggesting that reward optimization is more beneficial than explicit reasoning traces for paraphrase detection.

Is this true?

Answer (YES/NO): NO